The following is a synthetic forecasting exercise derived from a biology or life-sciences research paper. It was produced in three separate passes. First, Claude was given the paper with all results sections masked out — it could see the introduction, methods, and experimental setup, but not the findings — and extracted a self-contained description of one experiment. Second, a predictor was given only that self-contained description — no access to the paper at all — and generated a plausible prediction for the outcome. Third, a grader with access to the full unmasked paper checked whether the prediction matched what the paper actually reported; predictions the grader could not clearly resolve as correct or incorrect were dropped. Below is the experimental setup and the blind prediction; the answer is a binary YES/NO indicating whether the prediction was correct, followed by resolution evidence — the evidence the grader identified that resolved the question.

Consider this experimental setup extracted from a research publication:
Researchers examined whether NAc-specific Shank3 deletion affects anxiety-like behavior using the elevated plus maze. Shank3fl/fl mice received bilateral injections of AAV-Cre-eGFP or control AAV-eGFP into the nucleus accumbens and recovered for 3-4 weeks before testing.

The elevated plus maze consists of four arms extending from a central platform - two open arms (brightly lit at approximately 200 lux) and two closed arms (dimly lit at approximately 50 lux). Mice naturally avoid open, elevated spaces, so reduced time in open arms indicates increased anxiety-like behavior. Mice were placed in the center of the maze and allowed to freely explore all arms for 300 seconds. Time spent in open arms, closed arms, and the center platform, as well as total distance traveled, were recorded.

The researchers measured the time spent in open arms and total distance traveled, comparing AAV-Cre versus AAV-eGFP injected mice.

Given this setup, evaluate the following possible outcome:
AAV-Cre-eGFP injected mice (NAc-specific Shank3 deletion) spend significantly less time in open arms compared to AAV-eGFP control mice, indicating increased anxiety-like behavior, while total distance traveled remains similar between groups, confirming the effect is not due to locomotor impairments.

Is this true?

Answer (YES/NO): NO